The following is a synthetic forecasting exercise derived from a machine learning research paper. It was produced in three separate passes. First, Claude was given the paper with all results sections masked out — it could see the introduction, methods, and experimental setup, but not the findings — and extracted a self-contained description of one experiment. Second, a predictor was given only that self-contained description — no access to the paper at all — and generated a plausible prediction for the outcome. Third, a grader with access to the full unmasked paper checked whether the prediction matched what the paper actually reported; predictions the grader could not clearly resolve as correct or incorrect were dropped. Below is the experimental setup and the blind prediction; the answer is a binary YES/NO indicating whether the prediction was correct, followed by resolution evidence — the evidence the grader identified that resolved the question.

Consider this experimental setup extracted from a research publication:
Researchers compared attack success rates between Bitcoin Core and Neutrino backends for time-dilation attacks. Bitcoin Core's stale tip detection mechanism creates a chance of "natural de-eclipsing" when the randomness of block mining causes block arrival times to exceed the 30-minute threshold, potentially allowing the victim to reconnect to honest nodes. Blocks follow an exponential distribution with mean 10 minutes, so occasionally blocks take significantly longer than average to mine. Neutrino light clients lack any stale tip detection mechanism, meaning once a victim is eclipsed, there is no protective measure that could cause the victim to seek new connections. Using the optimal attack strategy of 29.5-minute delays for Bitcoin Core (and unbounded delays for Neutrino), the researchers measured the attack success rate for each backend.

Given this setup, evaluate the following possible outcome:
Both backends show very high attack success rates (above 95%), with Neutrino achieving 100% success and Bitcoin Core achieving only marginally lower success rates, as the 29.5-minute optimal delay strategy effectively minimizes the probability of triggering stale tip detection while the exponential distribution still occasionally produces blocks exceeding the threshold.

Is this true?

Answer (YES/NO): NO